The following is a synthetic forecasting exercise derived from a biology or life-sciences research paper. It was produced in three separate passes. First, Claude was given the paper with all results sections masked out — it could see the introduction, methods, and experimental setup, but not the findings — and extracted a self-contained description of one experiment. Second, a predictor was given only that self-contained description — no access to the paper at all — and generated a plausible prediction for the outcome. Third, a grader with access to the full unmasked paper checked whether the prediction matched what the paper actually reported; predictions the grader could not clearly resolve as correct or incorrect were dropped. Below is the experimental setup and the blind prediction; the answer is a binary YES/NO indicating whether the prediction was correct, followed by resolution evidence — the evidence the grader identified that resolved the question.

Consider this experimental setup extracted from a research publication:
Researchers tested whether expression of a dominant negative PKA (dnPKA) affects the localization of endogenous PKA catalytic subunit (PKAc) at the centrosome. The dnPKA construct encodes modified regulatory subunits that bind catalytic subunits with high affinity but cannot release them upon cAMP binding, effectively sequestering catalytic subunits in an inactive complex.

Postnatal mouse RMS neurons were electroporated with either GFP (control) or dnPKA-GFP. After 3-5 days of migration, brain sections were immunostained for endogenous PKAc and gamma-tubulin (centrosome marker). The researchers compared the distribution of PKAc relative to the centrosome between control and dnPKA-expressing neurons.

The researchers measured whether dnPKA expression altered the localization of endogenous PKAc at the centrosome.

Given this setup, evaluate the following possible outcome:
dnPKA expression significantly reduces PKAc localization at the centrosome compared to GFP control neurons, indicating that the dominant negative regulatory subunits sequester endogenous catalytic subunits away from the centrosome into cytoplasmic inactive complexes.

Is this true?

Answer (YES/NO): YES